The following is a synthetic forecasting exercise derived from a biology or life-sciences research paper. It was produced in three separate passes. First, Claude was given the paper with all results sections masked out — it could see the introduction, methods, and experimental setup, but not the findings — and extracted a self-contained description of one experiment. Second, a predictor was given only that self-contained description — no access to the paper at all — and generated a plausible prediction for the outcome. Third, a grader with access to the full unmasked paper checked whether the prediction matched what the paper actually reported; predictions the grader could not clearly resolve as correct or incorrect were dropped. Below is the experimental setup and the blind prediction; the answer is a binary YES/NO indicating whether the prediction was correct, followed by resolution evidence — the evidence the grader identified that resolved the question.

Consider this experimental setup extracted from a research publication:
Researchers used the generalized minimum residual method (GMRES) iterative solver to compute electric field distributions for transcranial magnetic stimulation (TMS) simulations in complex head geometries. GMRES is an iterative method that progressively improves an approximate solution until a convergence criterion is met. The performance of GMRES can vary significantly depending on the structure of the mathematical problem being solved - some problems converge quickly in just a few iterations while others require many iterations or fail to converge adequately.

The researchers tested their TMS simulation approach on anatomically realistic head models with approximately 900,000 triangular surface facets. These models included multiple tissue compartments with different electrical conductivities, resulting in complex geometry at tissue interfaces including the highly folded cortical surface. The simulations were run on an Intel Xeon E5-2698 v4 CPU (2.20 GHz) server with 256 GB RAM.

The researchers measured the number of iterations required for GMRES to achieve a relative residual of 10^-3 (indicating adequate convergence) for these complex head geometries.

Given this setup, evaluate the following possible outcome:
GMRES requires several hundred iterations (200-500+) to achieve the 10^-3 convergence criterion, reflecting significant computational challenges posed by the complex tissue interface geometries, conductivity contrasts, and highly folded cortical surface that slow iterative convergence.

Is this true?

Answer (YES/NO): NO